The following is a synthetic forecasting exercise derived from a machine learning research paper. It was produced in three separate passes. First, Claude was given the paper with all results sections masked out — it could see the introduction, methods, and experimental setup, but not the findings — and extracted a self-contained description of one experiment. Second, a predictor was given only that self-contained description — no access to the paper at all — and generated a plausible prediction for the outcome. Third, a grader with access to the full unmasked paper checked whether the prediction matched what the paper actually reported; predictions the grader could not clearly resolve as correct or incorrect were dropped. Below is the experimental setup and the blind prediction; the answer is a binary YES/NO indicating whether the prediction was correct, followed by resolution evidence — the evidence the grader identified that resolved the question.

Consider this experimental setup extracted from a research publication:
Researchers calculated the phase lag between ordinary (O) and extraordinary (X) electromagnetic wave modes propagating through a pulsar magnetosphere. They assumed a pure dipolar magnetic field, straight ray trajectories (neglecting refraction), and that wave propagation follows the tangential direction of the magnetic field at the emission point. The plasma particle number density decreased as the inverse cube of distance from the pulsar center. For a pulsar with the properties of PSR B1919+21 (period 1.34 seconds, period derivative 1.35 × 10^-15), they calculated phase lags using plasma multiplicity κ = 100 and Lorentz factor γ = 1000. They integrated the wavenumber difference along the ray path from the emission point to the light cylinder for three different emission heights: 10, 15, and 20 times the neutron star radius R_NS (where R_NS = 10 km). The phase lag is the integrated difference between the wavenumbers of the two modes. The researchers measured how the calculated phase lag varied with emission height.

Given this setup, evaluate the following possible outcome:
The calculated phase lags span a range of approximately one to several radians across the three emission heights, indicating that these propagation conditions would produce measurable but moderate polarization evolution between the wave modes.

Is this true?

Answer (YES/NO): NO